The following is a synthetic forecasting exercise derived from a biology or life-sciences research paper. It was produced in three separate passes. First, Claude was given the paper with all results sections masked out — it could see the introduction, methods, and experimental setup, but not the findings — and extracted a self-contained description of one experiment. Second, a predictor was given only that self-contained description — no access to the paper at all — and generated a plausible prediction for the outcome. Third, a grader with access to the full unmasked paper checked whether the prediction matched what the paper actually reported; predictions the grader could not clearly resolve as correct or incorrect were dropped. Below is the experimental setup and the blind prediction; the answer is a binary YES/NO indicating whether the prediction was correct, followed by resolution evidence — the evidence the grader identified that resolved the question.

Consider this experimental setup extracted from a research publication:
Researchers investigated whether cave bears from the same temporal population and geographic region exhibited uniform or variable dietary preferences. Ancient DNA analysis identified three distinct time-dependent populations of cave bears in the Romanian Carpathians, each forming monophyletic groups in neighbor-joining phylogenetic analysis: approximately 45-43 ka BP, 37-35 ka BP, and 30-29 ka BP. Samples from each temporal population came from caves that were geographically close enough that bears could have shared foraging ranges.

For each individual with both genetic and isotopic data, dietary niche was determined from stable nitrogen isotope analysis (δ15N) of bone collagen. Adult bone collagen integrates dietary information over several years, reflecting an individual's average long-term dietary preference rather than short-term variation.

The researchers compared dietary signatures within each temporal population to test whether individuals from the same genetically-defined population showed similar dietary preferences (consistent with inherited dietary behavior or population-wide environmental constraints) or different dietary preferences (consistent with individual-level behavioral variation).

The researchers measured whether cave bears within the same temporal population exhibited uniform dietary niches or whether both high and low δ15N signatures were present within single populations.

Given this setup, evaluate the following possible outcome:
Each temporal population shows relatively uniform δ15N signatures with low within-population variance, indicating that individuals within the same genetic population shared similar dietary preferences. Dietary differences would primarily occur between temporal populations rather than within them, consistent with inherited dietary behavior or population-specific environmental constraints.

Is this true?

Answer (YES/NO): NO